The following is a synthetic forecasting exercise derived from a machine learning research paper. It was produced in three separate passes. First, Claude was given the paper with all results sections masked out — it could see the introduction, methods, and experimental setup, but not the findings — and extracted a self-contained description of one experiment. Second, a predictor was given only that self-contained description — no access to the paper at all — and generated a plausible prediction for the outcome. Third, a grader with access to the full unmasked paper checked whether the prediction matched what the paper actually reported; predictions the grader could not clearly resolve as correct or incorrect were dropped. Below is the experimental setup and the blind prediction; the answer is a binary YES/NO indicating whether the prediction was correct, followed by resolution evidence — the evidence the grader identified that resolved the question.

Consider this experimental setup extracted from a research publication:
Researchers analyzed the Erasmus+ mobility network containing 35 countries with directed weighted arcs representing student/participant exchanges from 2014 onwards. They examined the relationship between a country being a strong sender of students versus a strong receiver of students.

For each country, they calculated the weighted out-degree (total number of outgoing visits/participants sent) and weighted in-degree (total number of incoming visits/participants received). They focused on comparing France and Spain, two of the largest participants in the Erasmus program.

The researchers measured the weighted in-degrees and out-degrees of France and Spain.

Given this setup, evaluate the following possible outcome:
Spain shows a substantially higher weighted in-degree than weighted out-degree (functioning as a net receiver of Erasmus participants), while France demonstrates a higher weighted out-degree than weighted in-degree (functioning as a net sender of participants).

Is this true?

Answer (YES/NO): YES